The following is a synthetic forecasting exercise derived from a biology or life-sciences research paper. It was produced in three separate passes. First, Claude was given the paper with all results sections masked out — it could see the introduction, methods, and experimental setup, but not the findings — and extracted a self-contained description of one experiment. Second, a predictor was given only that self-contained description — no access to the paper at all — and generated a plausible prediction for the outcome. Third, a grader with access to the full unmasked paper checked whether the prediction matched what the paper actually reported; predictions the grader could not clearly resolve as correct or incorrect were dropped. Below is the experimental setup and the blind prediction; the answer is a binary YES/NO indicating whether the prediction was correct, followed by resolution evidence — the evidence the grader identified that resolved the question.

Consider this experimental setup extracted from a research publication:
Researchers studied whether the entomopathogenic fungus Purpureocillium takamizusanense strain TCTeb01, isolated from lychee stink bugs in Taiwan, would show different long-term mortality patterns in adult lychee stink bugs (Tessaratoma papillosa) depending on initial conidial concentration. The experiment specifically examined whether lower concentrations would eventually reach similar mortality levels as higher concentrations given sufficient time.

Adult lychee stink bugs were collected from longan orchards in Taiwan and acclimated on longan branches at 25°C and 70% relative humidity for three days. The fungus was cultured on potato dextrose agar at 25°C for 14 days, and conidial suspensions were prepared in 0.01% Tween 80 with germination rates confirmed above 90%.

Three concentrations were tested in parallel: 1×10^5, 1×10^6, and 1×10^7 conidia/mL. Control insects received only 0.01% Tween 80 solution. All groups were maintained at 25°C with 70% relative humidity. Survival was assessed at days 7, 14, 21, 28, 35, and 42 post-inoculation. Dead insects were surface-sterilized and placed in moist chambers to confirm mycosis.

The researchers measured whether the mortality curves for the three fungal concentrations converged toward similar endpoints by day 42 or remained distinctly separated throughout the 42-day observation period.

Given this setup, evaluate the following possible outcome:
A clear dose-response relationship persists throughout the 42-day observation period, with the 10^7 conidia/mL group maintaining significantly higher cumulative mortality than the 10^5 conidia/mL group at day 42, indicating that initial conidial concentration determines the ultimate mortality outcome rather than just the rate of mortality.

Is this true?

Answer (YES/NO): YES